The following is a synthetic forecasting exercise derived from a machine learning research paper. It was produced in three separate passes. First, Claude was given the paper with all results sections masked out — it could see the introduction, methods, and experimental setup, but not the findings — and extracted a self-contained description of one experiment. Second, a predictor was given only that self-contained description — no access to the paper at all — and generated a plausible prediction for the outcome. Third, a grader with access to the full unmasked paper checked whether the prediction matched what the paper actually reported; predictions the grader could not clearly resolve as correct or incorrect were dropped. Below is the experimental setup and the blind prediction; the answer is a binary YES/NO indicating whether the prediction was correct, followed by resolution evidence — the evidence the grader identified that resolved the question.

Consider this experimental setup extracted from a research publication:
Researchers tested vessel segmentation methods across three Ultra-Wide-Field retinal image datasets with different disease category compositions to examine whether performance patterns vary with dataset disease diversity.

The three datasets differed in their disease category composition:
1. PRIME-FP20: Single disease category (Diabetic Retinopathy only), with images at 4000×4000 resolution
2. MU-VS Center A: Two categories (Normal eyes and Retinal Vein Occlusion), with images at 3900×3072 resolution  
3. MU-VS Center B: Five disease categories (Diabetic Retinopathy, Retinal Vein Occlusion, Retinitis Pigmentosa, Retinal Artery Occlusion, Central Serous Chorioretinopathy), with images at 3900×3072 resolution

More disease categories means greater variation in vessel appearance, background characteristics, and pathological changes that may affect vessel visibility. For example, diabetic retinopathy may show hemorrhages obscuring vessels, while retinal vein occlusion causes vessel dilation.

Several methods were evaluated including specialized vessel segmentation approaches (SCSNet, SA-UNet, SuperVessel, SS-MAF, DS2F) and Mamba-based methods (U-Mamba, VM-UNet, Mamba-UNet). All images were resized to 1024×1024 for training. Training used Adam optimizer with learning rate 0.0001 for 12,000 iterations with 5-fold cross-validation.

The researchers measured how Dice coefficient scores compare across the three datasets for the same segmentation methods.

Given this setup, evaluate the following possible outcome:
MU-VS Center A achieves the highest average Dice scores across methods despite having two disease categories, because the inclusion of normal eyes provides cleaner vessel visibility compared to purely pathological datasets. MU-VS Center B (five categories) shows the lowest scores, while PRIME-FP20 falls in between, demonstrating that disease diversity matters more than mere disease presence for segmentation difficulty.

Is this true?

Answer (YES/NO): NO